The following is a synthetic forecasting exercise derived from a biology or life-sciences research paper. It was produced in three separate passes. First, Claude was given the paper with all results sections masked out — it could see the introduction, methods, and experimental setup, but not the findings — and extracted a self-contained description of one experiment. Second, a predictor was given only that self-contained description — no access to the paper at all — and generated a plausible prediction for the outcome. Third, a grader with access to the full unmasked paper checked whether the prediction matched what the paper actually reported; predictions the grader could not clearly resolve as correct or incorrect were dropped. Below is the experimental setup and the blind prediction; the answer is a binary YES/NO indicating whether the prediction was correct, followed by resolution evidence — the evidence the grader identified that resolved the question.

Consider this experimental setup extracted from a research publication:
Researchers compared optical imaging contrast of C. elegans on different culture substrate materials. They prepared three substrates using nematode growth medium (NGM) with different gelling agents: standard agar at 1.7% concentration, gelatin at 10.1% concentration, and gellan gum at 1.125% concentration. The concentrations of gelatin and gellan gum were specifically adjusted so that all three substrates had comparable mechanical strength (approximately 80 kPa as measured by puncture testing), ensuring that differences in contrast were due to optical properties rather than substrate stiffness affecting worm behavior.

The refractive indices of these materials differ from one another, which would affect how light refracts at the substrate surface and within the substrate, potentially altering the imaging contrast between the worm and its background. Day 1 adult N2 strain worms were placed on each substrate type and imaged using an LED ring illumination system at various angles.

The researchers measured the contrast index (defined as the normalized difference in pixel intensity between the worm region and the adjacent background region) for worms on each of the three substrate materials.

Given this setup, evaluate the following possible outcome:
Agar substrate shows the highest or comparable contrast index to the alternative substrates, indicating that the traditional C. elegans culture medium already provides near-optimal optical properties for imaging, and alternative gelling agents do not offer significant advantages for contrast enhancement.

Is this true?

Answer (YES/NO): NO